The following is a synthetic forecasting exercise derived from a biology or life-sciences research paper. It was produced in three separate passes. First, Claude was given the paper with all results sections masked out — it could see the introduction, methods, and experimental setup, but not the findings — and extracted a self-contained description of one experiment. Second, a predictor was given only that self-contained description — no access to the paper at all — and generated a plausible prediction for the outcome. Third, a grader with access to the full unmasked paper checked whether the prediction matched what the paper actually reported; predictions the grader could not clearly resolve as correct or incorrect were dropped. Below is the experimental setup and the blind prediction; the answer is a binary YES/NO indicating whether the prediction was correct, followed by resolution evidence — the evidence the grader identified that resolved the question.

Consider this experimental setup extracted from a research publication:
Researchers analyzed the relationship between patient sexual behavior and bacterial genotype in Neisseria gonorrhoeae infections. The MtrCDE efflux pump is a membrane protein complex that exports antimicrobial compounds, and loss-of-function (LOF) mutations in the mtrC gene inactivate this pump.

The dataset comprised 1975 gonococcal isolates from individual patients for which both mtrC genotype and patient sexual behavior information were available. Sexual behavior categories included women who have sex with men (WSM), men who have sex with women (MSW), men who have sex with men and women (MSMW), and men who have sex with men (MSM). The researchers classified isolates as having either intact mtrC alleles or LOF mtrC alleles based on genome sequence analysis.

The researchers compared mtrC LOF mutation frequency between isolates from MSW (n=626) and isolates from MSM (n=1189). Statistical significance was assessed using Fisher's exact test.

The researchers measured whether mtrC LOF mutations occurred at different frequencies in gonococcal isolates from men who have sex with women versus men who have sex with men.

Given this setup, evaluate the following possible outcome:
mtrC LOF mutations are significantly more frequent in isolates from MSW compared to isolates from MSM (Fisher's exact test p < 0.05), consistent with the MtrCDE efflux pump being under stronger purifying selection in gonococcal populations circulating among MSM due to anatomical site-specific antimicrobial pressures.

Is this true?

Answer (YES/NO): YES